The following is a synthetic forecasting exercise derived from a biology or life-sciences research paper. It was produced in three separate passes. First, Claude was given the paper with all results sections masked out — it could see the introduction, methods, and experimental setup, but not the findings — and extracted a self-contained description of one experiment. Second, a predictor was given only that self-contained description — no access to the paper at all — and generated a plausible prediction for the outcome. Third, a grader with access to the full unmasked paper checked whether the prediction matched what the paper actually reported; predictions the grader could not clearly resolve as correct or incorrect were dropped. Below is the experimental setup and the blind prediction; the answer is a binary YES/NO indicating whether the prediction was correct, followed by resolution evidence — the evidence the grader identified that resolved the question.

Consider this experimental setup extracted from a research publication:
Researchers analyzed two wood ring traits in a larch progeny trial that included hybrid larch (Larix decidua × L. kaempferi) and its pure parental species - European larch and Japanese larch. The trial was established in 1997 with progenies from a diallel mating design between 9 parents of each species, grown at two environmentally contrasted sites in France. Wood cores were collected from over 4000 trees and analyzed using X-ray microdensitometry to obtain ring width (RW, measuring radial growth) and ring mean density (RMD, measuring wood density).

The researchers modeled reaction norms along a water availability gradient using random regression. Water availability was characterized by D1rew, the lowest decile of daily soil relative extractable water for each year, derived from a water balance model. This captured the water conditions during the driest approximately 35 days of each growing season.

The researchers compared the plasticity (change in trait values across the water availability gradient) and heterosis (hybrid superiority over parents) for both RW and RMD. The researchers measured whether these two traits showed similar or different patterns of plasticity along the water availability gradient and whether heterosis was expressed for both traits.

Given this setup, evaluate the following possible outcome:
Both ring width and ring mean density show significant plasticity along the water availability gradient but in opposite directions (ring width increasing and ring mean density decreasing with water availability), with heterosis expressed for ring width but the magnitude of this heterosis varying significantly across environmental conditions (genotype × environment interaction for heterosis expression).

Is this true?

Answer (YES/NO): NO